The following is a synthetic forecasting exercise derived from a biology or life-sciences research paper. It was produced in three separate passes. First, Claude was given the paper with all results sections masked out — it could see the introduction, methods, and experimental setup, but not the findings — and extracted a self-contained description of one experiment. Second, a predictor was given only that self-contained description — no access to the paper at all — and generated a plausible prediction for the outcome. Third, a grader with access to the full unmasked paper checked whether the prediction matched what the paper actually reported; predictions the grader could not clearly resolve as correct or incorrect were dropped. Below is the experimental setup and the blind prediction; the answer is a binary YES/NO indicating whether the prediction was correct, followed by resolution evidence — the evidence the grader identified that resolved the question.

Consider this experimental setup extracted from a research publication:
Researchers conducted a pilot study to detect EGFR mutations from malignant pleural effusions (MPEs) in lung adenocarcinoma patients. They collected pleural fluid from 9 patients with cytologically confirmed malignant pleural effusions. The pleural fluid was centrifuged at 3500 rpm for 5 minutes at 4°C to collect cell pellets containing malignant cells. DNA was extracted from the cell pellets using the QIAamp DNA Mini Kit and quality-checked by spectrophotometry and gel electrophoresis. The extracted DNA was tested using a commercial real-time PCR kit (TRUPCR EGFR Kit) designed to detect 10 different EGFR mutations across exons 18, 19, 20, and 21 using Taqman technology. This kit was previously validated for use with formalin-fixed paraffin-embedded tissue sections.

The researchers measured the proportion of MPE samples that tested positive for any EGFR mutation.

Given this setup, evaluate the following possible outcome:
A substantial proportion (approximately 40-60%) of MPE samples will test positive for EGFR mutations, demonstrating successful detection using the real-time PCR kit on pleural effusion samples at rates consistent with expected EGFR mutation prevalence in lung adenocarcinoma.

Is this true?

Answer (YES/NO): YES